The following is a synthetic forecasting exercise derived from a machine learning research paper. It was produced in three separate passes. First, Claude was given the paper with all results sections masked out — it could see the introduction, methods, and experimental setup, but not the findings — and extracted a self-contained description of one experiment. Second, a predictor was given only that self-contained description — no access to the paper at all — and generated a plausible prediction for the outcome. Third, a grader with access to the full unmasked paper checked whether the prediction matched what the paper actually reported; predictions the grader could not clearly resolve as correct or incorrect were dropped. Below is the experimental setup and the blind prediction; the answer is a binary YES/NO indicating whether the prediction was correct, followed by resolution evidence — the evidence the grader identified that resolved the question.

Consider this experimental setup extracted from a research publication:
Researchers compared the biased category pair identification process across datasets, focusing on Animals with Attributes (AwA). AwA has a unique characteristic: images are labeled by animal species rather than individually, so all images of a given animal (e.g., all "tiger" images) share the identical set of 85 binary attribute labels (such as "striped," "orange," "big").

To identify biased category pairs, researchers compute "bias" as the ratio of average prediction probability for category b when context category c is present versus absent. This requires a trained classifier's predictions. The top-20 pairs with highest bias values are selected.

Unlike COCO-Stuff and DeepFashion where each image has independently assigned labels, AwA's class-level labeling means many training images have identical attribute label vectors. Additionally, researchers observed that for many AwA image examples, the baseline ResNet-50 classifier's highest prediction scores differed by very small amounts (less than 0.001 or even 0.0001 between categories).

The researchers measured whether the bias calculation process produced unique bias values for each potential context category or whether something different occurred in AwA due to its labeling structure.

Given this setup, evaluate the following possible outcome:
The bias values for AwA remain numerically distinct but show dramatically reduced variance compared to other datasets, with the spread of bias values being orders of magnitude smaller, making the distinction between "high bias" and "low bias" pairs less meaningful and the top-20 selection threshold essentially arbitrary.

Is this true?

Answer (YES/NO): NO